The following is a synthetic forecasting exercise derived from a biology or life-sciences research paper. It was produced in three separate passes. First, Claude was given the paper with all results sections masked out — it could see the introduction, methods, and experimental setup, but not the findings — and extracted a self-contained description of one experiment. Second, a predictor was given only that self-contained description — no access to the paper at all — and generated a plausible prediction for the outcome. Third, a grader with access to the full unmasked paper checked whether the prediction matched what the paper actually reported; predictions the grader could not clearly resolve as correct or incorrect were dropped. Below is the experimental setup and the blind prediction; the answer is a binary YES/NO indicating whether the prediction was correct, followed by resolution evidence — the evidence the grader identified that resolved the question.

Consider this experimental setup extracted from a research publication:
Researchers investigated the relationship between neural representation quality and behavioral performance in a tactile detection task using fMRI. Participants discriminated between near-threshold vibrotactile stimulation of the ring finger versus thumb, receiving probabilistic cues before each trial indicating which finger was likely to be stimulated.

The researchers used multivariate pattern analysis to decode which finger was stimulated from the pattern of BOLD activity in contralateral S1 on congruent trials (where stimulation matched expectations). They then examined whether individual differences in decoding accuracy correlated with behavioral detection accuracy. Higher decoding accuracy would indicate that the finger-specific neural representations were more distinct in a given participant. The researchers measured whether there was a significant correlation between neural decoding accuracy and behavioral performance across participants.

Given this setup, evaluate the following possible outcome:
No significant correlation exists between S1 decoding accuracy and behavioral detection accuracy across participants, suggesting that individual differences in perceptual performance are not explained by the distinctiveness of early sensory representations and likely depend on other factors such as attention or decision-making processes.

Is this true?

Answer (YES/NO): NO